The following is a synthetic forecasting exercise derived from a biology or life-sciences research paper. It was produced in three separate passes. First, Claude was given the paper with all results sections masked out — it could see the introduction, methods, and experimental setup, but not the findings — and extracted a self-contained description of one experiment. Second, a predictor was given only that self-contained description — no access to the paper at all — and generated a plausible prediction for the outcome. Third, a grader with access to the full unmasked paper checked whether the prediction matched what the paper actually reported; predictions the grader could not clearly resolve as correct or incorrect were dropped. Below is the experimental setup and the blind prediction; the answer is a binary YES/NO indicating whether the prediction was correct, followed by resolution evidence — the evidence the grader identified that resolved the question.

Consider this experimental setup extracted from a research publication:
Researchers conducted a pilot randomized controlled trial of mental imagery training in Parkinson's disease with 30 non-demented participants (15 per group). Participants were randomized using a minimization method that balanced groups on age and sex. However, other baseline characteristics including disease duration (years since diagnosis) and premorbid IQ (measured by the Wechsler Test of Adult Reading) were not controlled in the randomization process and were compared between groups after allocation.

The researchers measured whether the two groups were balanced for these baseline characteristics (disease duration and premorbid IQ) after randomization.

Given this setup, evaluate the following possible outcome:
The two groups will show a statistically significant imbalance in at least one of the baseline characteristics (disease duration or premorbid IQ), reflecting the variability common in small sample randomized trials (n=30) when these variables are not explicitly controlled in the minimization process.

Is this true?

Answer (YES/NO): YES